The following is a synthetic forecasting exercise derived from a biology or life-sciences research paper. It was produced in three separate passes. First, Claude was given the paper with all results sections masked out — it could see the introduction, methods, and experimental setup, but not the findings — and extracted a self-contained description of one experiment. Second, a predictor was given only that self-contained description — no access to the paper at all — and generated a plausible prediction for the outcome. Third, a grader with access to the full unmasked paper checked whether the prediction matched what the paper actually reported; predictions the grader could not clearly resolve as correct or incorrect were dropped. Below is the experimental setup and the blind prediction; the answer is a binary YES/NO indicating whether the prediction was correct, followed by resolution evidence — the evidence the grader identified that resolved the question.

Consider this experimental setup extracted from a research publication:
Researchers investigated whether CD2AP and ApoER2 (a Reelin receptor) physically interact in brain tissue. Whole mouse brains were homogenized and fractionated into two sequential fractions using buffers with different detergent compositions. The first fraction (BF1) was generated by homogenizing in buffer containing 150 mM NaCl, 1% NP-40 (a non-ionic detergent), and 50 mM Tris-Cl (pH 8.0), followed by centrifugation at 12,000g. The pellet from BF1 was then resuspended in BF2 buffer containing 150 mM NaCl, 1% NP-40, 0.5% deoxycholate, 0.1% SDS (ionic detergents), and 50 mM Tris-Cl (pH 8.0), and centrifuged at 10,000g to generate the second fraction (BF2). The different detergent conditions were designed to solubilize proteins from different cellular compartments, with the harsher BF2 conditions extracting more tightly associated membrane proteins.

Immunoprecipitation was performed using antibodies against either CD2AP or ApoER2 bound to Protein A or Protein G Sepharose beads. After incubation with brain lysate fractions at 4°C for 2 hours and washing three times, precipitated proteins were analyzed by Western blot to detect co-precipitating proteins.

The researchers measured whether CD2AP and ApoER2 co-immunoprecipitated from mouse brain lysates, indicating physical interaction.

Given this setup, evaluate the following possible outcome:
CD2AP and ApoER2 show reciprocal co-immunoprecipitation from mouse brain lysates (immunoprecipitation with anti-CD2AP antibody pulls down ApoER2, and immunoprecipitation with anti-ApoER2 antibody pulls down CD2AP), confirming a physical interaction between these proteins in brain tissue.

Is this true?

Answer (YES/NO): YES